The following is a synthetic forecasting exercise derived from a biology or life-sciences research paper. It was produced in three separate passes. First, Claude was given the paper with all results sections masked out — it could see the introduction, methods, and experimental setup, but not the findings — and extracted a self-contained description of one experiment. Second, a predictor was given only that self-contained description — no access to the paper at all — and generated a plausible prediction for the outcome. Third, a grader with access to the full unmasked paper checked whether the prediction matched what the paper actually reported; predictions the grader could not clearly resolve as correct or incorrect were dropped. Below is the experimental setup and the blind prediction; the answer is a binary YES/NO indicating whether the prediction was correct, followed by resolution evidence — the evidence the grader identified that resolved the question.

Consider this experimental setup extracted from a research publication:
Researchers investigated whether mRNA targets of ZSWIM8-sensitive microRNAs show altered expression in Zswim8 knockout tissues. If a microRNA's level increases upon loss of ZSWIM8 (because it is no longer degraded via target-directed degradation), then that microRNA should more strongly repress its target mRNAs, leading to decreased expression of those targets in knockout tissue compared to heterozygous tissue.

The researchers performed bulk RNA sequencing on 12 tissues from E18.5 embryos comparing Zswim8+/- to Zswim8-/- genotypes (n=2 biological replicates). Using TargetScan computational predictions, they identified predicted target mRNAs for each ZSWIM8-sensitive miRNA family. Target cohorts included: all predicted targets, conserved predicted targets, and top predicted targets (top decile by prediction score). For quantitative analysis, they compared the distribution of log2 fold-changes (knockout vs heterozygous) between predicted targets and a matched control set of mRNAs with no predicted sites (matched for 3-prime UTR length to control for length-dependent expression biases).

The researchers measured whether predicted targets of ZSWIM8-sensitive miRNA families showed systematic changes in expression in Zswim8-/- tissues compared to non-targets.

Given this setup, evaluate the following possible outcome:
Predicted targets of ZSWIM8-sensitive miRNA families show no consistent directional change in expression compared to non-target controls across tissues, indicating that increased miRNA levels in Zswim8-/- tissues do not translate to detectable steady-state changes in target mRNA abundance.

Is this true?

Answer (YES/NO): NO